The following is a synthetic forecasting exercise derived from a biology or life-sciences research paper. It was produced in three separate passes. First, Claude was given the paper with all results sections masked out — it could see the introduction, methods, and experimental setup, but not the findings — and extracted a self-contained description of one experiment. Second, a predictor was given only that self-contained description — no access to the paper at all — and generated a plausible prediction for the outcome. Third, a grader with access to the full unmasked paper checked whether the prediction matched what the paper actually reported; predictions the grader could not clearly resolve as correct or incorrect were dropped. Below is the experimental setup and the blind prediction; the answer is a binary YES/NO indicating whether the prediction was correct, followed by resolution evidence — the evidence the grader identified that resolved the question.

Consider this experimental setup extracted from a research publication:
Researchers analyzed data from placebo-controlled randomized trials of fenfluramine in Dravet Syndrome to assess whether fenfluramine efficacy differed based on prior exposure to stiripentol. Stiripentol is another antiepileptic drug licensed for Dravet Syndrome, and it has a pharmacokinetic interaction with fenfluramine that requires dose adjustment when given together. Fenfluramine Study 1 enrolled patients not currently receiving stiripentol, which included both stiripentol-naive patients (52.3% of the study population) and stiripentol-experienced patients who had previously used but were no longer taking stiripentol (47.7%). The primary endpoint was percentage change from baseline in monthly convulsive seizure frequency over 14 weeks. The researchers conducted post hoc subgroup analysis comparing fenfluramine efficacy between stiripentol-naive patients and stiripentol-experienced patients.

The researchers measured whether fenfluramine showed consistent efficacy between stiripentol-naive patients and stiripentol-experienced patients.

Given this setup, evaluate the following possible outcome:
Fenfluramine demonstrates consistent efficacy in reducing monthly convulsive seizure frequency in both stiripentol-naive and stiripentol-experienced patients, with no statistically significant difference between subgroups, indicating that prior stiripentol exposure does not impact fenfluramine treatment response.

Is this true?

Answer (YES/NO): YES